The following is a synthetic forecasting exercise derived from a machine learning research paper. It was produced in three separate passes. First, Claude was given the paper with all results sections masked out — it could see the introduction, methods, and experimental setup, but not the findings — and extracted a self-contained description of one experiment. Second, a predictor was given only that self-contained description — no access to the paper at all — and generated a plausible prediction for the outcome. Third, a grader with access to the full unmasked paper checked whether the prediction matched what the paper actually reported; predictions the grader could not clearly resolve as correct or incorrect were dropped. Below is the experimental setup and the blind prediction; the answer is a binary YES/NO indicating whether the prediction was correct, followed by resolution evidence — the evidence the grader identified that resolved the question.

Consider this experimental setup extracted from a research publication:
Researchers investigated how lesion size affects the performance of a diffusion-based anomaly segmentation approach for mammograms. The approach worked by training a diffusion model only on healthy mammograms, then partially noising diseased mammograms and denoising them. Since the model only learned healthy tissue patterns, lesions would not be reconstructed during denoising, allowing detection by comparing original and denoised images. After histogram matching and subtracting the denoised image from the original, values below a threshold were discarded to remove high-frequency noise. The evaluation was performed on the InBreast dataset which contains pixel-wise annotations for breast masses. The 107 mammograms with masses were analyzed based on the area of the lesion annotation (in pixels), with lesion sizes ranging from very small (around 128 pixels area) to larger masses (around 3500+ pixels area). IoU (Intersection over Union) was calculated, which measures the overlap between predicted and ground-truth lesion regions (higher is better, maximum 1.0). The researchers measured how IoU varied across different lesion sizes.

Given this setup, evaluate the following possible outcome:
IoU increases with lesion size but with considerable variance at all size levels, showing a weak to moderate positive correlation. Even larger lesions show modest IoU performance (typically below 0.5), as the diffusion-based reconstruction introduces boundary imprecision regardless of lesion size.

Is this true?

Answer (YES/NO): NO